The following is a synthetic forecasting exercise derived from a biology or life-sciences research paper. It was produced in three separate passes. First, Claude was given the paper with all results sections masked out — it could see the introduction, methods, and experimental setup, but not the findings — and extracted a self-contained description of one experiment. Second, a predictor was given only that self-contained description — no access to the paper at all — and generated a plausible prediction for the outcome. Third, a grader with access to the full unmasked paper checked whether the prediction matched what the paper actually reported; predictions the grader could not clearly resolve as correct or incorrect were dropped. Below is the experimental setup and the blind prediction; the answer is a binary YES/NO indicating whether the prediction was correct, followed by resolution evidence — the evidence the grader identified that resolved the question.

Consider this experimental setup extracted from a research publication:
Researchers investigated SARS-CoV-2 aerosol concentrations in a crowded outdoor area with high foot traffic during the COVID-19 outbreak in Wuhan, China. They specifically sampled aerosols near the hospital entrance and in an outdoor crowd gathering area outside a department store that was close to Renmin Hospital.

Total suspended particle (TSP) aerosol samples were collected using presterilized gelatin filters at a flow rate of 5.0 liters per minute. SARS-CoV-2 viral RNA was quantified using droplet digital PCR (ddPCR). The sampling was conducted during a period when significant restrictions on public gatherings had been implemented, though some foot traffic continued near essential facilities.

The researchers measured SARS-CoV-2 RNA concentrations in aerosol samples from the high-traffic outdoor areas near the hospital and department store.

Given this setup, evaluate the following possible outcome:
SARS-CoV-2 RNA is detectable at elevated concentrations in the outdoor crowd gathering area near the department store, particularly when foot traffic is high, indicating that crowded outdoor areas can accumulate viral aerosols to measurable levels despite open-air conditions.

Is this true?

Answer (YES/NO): YES